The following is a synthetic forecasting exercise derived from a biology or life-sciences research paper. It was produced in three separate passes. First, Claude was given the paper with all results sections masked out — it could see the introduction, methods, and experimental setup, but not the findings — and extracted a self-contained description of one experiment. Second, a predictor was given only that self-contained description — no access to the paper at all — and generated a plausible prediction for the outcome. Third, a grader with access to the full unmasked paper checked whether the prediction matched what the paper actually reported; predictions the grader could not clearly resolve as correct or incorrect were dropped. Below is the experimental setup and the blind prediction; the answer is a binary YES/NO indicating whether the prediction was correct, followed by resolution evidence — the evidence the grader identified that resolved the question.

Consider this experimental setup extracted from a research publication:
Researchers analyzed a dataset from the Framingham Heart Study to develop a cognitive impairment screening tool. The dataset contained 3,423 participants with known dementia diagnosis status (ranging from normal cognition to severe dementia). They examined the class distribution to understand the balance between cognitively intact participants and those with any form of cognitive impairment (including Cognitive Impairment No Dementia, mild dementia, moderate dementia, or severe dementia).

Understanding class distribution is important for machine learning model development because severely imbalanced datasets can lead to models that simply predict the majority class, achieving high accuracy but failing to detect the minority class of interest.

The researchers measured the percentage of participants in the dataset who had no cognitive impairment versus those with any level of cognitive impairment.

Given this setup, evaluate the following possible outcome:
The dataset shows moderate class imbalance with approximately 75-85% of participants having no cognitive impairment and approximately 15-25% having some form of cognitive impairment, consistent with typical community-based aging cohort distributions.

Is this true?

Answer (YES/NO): NO